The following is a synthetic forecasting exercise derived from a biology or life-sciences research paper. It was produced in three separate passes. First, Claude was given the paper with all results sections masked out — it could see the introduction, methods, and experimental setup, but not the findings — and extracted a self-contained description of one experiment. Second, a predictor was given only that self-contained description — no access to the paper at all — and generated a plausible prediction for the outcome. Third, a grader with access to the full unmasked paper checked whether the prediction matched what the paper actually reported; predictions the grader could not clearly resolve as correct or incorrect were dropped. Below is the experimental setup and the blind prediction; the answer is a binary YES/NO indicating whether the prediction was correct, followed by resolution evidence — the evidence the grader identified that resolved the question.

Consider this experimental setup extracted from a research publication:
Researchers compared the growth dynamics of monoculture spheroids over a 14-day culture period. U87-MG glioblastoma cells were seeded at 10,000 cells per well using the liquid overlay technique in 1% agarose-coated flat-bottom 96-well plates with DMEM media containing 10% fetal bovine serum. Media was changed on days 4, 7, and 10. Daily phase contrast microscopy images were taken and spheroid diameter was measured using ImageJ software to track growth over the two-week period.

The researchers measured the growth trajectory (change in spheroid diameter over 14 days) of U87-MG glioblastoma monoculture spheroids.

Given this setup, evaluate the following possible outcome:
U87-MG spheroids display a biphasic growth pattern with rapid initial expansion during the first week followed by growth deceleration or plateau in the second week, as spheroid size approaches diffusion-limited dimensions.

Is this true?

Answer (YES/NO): NO